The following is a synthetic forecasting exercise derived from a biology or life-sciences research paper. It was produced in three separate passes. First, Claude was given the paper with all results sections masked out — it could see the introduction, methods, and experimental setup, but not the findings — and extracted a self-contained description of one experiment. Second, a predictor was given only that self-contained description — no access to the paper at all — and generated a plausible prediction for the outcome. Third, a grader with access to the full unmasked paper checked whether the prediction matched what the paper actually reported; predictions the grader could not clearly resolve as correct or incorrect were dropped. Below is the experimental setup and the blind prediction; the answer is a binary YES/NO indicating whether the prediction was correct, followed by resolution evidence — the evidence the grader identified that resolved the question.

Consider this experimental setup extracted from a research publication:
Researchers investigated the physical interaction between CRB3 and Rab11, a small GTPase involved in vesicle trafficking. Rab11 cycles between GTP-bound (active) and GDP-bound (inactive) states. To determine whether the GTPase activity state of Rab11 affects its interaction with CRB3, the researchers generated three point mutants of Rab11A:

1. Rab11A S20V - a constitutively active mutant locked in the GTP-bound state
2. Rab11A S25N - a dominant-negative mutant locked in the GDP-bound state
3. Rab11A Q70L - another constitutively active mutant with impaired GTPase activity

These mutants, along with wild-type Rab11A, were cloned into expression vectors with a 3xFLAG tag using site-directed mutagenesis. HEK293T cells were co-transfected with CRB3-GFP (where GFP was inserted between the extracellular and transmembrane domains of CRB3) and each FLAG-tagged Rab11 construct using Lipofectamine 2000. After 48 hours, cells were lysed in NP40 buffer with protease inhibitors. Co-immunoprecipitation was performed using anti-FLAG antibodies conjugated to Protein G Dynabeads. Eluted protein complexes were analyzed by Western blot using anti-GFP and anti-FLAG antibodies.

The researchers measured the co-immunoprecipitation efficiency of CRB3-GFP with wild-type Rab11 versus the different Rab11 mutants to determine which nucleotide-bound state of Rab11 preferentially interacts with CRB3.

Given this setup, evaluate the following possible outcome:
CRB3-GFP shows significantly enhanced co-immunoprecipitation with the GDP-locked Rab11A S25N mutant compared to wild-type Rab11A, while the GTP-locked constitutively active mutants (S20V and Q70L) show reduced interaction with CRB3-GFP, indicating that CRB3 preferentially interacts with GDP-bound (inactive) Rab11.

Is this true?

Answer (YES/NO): NO